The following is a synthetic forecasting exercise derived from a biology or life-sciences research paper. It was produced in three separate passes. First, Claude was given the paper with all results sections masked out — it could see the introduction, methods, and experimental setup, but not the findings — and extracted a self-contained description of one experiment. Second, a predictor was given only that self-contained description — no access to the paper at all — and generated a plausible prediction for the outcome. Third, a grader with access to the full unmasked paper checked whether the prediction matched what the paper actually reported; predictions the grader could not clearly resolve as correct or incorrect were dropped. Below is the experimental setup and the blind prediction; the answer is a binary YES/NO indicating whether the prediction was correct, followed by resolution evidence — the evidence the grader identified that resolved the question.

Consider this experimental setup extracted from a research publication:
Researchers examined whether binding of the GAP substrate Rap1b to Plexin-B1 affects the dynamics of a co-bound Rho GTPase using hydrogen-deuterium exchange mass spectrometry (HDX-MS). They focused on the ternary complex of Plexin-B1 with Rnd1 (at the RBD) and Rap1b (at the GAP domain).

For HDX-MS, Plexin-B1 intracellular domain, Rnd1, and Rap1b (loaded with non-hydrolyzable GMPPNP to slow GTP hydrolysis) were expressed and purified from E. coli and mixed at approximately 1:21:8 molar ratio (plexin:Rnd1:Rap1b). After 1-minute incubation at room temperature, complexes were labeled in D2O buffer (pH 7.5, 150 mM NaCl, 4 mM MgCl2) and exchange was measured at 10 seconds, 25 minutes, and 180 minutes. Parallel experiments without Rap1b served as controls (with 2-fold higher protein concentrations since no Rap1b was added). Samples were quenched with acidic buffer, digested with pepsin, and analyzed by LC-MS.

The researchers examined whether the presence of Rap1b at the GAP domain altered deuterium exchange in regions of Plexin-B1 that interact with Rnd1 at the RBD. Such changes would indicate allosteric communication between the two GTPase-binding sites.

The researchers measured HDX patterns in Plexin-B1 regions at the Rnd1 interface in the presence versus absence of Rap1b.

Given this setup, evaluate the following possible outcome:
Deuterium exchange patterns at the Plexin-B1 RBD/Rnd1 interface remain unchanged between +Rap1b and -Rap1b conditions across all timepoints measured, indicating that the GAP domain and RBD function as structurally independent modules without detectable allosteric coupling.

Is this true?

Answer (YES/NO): NO